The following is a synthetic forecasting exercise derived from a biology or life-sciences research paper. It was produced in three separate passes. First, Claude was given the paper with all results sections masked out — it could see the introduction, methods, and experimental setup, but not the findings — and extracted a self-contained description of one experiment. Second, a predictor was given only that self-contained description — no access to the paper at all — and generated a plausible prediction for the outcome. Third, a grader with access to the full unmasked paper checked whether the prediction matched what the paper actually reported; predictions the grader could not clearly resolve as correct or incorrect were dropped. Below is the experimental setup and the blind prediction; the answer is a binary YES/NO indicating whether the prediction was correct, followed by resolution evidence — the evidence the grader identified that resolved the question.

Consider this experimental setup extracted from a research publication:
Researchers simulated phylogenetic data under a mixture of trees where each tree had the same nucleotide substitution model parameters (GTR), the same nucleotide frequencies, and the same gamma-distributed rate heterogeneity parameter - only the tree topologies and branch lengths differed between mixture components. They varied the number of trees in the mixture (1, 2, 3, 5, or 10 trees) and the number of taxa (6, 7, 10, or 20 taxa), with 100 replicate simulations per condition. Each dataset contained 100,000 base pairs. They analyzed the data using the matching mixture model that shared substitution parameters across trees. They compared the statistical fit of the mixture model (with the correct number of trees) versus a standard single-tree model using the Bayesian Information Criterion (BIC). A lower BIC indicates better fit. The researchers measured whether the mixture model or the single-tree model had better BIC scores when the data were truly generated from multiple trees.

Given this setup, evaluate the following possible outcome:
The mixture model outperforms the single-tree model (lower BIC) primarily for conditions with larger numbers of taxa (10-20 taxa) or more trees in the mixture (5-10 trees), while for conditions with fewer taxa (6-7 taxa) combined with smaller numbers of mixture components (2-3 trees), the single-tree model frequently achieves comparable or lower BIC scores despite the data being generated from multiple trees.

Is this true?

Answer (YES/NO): NO